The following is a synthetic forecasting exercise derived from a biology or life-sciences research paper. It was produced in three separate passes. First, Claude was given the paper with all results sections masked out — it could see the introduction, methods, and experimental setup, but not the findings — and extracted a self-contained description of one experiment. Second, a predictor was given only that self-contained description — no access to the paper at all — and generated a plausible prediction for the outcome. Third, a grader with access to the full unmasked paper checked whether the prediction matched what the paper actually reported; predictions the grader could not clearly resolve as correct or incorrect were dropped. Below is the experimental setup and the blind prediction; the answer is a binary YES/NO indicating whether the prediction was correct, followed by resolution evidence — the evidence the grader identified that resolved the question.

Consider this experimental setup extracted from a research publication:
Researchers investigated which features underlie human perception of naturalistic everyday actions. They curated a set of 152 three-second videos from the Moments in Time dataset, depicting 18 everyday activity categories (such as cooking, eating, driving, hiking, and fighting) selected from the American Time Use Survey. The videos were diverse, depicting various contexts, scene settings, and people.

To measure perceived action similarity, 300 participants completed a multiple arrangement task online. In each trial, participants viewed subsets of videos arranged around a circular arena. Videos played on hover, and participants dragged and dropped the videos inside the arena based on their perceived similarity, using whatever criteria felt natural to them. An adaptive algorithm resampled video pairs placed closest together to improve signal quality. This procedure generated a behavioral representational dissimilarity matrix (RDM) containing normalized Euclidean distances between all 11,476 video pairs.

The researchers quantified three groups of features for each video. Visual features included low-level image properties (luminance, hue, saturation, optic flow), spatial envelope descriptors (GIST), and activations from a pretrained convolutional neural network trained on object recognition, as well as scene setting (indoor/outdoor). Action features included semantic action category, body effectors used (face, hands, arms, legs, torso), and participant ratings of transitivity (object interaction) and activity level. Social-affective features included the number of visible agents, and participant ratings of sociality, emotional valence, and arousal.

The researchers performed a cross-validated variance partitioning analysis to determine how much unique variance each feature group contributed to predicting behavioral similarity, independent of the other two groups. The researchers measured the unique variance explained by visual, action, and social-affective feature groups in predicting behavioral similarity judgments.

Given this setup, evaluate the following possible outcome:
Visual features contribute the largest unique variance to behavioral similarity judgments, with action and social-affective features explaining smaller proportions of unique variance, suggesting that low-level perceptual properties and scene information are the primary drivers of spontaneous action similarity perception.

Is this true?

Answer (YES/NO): NO